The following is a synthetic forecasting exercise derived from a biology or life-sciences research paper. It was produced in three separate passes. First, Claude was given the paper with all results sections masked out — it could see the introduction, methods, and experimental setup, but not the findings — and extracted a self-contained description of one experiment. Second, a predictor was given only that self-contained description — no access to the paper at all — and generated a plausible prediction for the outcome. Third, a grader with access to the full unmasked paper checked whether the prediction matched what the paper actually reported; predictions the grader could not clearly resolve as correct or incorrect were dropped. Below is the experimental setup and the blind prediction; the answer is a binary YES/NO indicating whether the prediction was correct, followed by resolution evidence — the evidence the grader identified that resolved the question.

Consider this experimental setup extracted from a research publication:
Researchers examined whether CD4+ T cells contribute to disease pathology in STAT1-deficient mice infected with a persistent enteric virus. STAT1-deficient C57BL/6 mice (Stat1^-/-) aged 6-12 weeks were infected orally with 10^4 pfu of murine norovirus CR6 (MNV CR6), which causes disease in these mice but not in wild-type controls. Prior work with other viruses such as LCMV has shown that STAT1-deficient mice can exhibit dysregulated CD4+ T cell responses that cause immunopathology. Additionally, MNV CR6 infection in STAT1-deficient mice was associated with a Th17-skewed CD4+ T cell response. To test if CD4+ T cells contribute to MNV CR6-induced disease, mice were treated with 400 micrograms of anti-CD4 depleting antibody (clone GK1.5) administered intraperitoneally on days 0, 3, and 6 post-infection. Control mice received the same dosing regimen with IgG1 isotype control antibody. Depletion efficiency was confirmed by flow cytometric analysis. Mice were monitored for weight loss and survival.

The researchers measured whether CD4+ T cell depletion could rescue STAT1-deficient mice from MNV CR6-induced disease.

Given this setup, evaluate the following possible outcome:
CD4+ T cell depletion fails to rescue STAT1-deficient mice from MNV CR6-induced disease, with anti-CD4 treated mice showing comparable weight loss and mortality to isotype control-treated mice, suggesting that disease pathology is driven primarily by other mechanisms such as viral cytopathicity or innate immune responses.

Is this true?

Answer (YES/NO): YES